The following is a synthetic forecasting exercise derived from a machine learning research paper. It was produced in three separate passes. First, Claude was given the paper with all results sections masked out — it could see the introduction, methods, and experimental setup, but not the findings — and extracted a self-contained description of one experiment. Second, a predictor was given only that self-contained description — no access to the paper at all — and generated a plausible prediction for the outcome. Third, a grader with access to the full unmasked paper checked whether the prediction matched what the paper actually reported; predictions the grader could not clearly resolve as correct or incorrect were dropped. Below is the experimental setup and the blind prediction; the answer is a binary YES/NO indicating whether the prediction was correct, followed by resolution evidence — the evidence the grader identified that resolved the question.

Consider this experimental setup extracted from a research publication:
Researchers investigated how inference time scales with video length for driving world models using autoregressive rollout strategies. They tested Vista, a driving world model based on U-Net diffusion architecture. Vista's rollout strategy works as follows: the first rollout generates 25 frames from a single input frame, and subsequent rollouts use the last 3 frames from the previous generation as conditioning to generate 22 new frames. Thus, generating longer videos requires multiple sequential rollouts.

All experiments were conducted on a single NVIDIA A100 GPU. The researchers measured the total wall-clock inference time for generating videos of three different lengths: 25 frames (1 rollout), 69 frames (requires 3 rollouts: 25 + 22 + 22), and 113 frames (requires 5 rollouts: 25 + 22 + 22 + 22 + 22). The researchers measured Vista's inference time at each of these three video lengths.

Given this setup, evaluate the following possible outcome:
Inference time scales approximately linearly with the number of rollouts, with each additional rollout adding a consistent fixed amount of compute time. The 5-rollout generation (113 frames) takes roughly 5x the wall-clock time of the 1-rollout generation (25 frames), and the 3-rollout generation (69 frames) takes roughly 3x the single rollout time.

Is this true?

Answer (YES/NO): YES